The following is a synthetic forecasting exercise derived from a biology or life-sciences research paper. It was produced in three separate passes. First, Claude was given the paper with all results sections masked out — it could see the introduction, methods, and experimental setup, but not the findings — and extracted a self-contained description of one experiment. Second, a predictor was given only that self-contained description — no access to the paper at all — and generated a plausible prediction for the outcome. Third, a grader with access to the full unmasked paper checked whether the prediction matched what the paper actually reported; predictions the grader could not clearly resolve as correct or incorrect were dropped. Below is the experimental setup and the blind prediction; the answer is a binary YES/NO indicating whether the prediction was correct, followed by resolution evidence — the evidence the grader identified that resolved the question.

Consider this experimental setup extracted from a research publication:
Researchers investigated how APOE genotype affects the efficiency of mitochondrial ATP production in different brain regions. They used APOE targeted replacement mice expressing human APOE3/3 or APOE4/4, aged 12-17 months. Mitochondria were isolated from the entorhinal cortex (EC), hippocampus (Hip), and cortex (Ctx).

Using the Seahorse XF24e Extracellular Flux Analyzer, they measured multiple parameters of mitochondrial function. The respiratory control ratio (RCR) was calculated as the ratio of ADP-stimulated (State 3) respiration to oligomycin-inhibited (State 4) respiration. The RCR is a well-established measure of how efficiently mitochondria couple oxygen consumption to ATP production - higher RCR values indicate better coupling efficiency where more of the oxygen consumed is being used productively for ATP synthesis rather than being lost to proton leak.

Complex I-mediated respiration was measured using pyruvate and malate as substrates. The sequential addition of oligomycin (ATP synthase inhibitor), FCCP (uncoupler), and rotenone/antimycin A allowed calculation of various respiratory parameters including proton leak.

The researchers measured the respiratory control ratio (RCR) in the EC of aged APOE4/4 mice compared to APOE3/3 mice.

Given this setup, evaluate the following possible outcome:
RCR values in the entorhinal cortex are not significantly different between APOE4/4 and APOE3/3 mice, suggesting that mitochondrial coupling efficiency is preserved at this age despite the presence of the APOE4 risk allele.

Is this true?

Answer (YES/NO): NO